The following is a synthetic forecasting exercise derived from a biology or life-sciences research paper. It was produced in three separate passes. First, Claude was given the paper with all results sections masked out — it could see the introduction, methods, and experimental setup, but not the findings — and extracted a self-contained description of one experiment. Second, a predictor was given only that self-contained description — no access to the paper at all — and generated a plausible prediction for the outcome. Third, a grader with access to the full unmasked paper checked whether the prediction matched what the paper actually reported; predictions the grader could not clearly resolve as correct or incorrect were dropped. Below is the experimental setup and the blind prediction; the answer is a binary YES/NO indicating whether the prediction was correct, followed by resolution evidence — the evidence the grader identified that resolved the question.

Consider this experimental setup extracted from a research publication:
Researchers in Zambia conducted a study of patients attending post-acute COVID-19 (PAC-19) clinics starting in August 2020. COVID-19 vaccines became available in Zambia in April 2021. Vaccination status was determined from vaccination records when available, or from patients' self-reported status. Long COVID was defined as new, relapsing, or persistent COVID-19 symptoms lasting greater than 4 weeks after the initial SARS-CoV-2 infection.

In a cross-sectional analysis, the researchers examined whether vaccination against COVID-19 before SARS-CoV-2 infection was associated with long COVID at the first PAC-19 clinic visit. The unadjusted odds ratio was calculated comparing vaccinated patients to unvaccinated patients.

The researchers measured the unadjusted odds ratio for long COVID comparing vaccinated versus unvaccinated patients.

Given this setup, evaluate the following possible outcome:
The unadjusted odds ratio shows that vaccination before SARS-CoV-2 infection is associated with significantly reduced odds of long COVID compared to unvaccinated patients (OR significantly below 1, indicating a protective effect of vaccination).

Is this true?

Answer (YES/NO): NO